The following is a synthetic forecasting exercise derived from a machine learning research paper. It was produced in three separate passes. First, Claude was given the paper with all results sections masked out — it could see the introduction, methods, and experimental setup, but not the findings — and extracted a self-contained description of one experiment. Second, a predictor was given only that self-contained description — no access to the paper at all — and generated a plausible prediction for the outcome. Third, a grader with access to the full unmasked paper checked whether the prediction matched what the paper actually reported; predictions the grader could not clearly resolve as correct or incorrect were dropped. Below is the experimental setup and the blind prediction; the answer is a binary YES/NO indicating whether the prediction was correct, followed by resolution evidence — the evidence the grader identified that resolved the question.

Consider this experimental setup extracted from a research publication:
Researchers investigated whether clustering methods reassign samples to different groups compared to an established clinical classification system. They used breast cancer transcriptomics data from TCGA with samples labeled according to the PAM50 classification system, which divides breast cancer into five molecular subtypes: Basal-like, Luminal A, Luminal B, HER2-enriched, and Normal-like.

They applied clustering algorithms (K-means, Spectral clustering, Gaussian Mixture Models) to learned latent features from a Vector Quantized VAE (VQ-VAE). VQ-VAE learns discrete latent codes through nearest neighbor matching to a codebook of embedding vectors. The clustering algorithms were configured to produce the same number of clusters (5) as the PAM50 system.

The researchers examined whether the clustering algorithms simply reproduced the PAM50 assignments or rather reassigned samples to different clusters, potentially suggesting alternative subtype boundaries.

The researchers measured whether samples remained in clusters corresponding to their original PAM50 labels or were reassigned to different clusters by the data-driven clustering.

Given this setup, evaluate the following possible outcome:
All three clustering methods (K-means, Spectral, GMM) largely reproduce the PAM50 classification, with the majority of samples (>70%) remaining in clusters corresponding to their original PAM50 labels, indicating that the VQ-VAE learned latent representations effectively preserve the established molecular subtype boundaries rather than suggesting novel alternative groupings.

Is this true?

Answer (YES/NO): NO